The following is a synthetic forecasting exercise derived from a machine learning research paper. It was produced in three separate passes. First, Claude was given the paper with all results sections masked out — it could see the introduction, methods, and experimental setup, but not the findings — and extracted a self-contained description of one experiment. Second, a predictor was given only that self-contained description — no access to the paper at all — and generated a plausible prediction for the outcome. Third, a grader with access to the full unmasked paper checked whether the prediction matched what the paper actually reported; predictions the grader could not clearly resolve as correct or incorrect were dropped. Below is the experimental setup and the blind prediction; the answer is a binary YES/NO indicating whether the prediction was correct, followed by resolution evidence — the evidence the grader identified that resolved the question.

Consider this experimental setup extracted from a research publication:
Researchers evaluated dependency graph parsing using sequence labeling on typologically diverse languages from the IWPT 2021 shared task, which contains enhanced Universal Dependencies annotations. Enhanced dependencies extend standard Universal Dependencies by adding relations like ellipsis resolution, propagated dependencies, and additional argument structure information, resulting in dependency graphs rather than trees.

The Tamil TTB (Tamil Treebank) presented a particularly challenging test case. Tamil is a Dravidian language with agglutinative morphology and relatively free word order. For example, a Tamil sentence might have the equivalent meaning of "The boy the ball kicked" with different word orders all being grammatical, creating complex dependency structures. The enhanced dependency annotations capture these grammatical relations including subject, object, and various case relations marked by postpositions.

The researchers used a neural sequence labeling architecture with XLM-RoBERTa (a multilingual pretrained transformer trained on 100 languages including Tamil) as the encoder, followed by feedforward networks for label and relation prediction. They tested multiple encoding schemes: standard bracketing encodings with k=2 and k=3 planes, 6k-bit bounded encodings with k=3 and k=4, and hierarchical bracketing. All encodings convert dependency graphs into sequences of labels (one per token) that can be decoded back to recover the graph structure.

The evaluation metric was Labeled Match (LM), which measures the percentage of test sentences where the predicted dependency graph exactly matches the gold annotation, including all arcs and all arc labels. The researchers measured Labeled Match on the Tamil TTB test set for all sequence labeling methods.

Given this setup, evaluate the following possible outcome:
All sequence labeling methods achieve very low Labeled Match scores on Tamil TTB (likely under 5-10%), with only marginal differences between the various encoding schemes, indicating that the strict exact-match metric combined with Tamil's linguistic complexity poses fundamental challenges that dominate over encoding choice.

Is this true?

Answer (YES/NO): YES